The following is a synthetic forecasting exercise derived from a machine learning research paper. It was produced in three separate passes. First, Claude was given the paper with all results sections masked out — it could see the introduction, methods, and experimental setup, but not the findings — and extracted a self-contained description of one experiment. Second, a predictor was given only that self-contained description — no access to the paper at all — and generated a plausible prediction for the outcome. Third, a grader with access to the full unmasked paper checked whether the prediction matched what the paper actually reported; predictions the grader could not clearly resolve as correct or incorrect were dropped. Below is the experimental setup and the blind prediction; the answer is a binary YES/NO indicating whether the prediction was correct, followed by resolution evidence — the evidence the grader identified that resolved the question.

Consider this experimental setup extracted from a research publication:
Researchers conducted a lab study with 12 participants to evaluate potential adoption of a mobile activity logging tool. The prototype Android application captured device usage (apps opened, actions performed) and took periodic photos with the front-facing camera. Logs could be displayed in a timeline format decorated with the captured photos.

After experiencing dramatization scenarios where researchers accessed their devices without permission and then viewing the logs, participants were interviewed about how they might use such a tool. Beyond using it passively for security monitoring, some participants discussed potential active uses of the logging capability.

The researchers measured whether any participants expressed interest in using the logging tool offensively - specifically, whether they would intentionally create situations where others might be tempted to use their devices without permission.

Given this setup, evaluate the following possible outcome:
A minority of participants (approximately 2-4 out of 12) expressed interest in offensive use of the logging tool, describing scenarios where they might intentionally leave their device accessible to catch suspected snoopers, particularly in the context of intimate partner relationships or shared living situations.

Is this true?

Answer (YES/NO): NO